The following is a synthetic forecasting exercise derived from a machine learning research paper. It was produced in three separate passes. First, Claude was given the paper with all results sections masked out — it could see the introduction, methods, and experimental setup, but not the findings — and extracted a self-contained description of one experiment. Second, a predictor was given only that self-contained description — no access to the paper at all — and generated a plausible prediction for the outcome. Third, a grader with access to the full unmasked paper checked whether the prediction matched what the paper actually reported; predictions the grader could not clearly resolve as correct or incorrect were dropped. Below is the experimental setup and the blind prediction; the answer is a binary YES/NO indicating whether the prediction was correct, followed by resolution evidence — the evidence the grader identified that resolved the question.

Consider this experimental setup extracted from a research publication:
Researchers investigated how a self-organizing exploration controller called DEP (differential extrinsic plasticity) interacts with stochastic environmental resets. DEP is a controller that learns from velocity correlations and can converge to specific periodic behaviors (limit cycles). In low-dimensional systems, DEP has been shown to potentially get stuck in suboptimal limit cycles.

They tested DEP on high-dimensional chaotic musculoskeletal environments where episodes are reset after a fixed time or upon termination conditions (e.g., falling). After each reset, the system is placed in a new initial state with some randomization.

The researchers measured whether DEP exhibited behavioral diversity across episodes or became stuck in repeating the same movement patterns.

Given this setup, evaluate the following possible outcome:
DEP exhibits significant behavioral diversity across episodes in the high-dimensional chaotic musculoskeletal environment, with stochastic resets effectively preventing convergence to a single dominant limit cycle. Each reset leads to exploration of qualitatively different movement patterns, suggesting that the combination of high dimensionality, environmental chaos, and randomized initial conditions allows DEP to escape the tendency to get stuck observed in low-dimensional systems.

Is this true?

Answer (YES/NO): YES